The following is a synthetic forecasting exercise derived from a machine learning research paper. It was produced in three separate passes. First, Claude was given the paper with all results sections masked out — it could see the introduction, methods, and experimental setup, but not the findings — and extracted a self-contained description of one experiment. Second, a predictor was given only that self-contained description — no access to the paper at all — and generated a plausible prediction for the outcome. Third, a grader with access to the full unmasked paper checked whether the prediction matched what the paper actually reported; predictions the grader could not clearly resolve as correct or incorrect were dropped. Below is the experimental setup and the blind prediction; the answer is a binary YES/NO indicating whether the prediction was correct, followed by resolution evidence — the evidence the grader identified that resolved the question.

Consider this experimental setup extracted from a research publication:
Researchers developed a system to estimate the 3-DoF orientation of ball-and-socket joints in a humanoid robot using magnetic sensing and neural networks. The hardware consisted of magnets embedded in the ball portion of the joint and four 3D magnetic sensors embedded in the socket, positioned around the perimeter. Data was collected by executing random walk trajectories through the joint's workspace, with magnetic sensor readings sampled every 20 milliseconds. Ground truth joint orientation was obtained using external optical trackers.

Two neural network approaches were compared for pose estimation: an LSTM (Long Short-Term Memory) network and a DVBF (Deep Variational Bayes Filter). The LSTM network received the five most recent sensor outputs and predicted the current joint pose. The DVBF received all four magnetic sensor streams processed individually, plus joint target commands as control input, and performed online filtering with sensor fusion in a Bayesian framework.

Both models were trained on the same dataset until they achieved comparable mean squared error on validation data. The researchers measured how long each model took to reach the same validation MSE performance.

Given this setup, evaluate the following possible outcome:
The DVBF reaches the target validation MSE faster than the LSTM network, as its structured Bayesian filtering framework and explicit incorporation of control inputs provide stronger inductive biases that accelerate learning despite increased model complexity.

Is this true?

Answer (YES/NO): NO